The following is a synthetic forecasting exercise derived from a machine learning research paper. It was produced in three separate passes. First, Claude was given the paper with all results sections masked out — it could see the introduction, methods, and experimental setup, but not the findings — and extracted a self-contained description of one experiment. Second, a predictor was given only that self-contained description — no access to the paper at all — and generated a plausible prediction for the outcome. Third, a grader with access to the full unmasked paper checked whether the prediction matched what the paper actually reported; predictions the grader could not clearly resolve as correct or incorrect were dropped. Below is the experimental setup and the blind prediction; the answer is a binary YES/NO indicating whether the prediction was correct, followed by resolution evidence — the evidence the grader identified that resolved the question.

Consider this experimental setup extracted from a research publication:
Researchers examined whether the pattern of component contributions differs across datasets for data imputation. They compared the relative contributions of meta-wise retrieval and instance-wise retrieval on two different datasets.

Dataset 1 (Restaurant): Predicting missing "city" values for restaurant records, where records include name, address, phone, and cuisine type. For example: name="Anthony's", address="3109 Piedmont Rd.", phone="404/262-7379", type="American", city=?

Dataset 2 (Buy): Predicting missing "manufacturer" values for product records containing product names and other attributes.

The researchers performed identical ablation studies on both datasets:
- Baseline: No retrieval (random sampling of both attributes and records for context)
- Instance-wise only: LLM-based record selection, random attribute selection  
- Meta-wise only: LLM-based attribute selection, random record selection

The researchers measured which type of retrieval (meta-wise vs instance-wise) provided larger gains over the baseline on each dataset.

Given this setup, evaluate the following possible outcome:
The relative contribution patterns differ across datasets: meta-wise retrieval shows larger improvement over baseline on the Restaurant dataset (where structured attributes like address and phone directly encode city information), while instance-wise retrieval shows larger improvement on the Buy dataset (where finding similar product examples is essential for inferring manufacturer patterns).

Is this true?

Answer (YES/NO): YES